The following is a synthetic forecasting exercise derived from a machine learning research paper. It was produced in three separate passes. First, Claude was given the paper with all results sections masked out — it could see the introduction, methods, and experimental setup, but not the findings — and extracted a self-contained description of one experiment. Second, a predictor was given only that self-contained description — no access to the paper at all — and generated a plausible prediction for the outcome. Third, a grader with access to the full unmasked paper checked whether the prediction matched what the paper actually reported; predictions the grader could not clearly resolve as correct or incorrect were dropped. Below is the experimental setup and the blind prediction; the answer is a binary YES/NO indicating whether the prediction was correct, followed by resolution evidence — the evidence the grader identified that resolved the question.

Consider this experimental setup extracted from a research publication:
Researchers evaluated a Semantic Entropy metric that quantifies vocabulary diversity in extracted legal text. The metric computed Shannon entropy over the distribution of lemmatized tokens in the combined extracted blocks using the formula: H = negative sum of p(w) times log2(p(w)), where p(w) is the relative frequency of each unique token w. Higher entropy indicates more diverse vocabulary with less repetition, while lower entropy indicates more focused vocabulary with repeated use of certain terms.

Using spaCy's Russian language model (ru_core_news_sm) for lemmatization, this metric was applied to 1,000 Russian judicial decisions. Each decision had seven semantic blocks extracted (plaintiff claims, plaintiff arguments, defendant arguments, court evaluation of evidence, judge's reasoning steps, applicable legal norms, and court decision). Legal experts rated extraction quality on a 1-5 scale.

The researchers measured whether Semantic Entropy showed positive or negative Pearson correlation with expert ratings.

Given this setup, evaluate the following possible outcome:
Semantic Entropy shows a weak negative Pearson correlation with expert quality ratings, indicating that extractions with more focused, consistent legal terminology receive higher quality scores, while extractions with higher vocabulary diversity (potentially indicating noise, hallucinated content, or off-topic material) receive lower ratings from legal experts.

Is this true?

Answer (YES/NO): NO